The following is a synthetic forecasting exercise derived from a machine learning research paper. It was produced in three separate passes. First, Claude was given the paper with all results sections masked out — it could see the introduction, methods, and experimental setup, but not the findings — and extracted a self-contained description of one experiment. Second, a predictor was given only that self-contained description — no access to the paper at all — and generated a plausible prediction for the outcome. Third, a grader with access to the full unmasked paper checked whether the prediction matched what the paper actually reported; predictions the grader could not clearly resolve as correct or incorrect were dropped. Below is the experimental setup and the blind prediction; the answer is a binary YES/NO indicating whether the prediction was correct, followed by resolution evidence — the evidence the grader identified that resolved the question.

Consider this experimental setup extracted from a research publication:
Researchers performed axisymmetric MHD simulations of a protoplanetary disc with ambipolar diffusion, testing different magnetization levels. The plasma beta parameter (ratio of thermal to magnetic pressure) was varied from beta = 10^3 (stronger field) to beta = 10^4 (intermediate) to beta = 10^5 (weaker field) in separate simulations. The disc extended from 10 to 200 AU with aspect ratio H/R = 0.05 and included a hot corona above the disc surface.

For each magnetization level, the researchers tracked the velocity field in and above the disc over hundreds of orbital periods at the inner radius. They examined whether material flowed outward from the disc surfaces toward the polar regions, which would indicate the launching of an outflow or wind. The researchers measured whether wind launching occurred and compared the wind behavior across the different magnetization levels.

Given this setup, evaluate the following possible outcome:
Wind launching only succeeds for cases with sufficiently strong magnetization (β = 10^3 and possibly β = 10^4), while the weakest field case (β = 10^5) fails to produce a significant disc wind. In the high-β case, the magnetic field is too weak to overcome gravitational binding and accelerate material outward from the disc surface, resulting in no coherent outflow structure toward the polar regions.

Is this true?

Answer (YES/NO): NO